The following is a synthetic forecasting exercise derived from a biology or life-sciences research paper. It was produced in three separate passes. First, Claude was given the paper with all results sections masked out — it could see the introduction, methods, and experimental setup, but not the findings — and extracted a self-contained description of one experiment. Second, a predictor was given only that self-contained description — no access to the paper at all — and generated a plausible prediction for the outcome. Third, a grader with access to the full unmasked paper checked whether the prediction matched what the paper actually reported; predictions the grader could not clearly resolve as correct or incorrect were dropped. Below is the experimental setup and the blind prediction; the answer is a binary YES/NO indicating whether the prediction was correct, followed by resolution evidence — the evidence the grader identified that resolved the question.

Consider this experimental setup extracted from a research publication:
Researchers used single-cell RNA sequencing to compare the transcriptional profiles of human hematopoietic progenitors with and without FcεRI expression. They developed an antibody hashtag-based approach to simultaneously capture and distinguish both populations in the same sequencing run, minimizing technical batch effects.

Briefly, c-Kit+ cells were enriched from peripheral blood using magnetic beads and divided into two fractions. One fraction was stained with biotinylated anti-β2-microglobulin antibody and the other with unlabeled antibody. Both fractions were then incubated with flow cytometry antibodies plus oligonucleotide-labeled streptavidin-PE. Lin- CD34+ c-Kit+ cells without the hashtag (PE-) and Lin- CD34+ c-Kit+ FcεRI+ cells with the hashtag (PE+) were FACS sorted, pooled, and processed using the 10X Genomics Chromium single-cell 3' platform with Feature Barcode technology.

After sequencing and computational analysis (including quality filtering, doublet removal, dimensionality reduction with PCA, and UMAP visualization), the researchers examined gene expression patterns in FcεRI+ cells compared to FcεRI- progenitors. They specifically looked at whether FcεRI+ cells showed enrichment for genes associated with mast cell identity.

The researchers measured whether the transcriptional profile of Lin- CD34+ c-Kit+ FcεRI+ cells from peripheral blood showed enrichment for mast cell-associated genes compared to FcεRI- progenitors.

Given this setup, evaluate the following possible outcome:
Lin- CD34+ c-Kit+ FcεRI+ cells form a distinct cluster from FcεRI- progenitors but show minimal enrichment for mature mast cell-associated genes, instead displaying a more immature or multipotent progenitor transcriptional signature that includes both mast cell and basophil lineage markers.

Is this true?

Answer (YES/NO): NO